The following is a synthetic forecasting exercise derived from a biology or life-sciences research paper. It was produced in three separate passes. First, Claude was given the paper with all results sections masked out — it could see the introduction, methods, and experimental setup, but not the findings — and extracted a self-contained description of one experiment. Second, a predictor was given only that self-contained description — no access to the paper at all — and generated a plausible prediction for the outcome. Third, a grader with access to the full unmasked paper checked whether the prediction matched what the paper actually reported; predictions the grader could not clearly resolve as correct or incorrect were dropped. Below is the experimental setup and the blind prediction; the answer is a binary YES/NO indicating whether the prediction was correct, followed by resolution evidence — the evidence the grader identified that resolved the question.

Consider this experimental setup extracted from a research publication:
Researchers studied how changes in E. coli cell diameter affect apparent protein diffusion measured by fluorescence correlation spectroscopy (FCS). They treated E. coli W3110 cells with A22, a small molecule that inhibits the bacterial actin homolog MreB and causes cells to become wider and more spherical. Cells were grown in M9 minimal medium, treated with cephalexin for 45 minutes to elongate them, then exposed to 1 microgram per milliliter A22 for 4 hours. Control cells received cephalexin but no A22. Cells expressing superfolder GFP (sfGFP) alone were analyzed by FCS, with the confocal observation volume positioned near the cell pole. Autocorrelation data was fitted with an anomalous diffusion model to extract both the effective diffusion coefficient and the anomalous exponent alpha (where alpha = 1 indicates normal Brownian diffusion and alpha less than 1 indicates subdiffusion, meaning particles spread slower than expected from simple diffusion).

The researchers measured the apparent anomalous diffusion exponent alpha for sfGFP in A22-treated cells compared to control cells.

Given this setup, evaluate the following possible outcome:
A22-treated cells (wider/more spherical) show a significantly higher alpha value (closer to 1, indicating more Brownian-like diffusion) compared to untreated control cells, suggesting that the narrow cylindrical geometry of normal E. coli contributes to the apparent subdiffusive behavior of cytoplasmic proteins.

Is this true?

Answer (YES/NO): YES